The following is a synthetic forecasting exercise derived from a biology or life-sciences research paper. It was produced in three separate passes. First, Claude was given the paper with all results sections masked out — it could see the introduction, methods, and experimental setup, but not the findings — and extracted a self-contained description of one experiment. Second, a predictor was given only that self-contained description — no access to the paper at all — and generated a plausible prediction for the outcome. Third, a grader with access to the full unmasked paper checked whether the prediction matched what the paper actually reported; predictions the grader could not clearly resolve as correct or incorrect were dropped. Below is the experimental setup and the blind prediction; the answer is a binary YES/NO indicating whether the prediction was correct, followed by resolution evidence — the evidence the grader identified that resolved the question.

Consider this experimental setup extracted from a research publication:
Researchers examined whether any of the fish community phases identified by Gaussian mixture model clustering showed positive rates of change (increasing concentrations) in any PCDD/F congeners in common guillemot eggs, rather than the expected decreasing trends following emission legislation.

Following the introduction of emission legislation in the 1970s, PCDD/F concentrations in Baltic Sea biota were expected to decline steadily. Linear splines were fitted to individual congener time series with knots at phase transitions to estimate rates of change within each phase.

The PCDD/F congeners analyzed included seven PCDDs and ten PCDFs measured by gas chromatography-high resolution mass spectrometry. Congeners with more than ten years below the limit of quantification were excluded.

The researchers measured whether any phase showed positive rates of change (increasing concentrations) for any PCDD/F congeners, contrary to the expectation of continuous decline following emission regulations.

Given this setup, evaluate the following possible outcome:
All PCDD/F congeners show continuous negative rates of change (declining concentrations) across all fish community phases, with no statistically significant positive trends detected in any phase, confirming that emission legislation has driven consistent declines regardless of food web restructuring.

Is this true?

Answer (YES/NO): NO